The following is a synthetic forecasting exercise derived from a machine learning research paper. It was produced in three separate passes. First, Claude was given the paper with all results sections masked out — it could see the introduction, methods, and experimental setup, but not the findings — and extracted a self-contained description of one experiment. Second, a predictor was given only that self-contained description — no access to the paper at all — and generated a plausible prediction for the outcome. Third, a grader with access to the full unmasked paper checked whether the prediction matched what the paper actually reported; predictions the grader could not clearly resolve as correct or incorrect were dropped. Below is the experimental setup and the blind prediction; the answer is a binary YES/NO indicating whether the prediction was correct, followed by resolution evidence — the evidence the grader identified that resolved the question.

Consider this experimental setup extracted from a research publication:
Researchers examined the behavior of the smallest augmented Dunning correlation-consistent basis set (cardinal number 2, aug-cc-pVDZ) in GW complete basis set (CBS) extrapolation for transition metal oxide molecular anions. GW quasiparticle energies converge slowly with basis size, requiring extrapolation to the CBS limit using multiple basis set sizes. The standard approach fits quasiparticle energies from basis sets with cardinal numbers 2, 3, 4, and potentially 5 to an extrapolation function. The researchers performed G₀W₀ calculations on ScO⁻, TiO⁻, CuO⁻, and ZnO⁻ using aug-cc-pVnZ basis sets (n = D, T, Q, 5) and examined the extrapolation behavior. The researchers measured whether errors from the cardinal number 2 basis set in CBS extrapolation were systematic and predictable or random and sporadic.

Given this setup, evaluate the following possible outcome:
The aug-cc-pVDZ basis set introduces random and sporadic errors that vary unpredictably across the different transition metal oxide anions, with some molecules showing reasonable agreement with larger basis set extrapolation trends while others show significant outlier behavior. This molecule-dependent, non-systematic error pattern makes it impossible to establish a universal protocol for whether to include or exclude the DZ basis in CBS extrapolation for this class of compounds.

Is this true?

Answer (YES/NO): NO